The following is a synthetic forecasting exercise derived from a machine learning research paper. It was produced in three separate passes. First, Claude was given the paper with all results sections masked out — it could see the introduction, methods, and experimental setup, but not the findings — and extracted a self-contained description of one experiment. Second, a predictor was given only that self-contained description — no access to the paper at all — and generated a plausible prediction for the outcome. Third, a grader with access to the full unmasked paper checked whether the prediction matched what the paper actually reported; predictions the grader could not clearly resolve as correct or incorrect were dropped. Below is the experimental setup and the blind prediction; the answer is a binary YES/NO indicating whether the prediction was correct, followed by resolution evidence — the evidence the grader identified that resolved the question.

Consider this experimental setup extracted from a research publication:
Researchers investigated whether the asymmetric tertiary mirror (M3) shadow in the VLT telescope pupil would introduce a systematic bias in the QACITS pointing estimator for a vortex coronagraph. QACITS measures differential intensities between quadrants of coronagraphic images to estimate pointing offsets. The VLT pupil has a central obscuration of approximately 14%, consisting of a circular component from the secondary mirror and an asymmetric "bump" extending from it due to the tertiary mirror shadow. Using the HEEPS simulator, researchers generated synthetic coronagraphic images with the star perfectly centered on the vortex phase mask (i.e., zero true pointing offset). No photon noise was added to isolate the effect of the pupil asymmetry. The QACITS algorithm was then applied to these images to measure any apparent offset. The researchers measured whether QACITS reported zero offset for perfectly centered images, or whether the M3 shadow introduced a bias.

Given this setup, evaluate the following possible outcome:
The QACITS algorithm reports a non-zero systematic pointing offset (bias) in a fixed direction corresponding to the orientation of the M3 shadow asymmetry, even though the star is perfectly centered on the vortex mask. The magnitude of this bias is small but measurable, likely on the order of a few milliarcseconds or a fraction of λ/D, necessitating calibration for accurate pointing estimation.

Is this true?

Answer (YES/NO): YES